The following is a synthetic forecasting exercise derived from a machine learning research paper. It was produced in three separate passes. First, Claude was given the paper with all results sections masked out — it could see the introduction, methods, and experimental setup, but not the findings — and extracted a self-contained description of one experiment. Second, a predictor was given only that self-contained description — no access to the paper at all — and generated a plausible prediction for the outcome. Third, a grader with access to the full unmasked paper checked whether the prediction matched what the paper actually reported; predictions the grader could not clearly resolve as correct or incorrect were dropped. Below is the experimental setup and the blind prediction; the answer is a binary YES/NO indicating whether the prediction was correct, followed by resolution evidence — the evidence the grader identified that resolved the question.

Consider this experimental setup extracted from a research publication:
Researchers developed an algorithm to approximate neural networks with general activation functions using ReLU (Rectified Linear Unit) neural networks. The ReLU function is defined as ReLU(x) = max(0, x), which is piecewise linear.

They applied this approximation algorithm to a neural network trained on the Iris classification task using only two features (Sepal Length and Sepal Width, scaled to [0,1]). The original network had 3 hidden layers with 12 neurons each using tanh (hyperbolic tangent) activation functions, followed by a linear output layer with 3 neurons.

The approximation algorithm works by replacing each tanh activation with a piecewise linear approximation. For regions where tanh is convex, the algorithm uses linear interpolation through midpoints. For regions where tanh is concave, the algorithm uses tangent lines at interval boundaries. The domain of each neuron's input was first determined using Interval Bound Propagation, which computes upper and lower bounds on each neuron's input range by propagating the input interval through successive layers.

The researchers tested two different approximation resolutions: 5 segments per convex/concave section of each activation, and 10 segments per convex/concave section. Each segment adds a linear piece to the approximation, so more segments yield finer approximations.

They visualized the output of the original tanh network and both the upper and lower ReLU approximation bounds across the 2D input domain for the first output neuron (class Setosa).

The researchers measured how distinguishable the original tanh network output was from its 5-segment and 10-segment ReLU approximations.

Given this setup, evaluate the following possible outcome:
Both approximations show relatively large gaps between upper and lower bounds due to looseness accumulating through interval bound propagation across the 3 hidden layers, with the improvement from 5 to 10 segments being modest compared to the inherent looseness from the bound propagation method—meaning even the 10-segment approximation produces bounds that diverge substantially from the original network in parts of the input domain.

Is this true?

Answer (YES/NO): NO